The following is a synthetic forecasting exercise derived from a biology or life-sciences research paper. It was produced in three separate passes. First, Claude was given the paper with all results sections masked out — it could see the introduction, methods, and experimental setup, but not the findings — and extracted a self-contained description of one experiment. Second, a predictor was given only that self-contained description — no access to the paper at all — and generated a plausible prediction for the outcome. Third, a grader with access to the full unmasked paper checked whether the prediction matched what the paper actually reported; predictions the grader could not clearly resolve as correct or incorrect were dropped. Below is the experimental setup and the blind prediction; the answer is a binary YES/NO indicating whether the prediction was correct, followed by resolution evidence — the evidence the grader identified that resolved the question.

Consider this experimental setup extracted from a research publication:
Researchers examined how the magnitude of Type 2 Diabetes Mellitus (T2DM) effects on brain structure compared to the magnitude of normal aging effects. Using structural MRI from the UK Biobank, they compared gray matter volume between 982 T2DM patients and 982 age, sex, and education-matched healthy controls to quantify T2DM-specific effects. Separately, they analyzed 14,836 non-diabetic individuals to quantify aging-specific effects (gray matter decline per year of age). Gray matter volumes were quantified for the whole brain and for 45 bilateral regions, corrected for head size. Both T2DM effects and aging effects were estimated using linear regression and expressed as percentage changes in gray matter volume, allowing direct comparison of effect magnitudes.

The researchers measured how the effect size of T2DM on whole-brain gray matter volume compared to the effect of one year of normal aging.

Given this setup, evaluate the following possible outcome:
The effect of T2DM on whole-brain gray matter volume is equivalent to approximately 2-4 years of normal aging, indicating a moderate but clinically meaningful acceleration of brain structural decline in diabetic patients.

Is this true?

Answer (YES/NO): YES